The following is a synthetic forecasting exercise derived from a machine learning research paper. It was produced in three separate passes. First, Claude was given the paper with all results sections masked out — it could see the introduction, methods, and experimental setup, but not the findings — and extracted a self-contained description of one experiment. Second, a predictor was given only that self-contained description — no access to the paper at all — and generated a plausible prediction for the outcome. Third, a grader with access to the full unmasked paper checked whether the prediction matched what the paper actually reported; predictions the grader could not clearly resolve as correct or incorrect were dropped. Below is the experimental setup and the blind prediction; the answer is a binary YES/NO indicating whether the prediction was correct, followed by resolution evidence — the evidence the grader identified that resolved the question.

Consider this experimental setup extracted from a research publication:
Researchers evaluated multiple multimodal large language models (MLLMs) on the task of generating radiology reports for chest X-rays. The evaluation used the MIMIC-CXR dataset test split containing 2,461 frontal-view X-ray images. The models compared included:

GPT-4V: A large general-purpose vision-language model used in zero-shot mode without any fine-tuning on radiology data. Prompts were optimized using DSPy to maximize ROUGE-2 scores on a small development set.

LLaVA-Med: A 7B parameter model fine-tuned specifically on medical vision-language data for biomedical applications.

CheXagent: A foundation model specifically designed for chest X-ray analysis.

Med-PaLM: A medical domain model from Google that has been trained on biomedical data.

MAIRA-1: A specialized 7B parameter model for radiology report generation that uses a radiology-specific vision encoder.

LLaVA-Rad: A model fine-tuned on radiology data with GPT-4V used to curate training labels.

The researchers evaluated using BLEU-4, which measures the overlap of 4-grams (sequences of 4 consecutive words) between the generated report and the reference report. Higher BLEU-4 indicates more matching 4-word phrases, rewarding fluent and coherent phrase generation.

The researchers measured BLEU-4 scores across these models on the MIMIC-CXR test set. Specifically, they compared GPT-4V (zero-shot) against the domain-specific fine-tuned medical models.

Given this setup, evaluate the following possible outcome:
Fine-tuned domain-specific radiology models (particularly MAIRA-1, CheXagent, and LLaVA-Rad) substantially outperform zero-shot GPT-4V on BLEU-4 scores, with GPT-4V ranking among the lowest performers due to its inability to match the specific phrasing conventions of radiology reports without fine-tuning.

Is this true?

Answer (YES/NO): NO